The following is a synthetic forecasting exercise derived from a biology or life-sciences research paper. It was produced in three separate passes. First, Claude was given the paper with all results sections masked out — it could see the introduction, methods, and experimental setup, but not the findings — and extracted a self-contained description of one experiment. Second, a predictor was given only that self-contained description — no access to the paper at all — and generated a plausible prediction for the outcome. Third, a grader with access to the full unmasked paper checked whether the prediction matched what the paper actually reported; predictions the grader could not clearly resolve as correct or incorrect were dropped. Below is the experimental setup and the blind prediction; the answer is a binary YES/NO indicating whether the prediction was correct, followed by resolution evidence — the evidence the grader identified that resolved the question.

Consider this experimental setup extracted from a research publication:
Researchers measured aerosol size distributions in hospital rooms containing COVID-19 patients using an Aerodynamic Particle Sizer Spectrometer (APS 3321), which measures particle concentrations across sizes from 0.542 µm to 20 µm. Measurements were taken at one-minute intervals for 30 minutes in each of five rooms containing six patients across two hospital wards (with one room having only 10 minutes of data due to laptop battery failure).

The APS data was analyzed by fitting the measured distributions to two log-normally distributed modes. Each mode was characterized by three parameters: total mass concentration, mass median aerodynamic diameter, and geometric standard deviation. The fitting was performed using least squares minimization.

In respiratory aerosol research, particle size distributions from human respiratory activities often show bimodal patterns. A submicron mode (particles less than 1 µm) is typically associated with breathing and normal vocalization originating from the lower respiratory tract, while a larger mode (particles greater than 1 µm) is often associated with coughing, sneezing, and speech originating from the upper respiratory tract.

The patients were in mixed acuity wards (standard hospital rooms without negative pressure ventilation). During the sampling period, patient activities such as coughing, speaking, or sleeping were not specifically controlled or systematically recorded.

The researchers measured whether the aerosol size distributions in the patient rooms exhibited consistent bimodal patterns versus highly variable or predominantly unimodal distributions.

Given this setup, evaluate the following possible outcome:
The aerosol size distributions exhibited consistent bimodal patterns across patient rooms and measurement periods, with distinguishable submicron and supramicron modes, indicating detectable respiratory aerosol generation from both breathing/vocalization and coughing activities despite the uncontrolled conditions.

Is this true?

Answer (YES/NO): YES